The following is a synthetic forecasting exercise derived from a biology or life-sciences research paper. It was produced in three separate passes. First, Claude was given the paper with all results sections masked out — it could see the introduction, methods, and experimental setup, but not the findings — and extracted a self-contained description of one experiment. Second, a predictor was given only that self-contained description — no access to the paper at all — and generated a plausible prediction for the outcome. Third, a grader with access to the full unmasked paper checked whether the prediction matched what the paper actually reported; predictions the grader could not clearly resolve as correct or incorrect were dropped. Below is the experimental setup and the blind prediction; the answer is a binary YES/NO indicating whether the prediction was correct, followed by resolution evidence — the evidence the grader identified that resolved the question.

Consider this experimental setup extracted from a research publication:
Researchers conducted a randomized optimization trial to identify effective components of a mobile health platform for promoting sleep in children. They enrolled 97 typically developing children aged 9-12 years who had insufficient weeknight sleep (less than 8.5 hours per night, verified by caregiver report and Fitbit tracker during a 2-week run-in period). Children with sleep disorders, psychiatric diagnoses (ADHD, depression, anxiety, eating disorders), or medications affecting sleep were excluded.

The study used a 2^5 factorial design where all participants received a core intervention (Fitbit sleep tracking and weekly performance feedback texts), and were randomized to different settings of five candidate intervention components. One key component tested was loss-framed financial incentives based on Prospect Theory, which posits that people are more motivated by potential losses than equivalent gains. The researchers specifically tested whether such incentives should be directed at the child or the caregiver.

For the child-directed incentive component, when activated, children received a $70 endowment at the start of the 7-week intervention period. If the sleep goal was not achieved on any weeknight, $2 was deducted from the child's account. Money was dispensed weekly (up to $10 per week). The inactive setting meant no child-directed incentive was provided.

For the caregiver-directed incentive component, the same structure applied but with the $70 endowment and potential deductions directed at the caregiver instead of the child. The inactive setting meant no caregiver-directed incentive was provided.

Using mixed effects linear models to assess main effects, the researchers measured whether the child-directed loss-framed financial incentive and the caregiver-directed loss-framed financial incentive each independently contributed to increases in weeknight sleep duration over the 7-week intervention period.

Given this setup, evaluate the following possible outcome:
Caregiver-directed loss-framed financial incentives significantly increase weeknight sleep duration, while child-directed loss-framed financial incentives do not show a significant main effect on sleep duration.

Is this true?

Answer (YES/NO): NO